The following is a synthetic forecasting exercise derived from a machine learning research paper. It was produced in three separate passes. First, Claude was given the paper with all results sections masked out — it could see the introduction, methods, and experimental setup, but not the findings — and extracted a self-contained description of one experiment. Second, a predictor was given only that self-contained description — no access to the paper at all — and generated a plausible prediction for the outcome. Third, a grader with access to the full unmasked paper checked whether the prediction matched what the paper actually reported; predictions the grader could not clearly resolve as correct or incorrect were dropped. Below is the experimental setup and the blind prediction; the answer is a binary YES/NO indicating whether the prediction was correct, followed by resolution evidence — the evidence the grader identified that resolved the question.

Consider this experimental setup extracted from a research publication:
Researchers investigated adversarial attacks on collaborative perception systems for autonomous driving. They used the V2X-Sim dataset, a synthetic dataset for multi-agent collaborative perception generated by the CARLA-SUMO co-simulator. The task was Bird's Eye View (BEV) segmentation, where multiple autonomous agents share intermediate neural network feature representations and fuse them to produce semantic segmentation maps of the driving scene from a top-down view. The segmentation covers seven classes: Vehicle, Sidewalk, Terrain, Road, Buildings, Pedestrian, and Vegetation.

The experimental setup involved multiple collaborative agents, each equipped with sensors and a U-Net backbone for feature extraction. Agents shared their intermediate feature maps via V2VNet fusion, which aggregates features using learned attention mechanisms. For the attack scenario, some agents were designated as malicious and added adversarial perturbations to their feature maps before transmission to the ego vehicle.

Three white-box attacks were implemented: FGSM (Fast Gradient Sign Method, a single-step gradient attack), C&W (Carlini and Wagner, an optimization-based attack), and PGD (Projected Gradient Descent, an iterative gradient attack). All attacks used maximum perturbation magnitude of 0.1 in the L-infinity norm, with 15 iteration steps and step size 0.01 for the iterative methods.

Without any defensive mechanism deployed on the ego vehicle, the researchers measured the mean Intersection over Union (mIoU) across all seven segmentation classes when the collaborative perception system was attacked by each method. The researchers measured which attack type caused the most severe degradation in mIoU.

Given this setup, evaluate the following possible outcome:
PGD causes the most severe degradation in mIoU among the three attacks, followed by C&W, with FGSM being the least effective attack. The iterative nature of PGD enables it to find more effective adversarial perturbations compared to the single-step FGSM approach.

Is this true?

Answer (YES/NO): NO